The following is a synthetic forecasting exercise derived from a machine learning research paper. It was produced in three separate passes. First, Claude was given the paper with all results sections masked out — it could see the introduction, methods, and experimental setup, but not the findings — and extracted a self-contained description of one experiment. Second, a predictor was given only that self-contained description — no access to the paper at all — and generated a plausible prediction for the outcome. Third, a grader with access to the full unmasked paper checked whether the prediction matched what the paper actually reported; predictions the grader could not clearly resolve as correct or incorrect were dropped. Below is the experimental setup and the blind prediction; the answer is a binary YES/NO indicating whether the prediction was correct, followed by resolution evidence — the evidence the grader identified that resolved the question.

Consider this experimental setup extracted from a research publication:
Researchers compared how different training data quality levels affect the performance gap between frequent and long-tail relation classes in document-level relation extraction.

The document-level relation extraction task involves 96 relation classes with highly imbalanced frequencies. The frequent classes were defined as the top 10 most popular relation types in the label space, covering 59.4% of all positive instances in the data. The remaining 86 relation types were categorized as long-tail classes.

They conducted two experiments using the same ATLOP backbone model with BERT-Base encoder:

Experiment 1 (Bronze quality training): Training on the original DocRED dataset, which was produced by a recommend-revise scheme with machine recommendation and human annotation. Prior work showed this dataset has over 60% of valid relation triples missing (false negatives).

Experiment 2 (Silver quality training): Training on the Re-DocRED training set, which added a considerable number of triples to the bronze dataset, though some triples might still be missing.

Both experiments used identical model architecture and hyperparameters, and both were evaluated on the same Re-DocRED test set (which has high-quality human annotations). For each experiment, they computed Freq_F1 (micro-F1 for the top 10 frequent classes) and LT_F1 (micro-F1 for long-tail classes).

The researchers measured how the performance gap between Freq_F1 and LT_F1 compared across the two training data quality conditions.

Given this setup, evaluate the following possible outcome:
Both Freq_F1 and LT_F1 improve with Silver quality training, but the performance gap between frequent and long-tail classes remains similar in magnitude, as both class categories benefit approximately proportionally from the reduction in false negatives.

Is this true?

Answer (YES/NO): NO